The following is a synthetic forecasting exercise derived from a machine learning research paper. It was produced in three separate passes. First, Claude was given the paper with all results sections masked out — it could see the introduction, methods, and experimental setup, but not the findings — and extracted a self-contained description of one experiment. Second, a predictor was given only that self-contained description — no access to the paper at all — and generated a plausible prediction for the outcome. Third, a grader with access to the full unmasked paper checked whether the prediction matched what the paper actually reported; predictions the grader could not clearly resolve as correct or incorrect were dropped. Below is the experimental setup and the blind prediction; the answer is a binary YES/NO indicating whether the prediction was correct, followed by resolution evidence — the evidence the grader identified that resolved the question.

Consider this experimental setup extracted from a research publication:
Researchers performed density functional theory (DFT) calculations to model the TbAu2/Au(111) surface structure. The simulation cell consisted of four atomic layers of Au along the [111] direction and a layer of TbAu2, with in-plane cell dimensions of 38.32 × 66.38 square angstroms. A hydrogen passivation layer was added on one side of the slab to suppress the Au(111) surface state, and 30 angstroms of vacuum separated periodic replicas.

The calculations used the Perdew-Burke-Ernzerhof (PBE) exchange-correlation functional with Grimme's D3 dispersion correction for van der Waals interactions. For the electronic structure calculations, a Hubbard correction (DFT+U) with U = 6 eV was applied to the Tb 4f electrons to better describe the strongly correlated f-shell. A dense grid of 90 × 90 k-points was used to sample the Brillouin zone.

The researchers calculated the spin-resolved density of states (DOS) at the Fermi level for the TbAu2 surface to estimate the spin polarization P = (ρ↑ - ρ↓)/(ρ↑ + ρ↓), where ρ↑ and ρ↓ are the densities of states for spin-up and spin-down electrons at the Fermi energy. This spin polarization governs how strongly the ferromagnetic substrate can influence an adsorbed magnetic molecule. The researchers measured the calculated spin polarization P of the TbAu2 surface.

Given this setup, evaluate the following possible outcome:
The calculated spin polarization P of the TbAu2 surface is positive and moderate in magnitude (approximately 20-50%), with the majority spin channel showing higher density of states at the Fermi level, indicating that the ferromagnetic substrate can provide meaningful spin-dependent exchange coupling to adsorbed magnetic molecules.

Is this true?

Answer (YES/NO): NO